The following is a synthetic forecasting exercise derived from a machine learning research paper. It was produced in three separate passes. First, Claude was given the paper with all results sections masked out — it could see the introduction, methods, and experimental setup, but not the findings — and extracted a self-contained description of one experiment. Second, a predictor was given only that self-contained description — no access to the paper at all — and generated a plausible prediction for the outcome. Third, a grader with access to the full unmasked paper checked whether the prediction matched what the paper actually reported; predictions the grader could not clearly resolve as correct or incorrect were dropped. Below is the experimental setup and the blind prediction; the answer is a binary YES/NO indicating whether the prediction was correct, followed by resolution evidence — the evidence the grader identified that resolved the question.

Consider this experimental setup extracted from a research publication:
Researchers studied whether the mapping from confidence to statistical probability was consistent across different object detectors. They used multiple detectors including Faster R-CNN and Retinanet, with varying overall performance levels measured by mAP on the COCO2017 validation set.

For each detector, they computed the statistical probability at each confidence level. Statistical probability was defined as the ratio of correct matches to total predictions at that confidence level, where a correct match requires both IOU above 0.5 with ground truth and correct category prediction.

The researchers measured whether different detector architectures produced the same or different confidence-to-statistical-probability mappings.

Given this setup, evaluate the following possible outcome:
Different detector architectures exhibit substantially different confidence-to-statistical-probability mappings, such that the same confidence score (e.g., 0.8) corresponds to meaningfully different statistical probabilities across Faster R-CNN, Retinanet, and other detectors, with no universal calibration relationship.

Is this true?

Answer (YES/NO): YES